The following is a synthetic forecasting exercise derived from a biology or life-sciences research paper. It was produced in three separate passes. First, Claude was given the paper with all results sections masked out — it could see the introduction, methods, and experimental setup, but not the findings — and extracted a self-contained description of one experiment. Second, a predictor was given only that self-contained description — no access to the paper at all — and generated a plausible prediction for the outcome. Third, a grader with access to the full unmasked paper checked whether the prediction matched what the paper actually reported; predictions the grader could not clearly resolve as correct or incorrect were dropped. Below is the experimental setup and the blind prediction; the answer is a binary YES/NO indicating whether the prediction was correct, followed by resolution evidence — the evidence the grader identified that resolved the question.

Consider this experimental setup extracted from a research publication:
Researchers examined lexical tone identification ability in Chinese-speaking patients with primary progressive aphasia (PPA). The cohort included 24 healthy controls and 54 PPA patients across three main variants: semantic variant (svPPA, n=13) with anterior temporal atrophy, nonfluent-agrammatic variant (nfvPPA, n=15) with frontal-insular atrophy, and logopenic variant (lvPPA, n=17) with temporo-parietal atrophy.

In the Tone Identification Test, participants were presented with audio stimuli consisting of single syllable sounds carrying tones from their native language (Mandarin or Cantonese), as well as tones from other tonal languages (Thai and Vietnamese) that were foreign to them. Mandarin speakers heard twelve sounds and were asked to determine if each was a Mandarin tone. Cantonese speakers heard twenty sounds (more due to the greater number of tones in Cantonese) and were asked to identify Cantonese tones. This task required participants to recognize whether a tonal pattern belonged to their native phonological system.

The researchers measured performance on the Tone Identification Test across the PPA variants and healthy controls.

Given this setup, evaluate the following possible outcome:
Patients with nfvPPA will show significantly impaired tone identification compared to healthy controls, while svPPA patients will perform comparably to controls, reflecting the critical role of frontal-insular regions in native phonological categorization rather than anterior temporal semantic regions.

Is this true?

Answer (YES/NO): NO